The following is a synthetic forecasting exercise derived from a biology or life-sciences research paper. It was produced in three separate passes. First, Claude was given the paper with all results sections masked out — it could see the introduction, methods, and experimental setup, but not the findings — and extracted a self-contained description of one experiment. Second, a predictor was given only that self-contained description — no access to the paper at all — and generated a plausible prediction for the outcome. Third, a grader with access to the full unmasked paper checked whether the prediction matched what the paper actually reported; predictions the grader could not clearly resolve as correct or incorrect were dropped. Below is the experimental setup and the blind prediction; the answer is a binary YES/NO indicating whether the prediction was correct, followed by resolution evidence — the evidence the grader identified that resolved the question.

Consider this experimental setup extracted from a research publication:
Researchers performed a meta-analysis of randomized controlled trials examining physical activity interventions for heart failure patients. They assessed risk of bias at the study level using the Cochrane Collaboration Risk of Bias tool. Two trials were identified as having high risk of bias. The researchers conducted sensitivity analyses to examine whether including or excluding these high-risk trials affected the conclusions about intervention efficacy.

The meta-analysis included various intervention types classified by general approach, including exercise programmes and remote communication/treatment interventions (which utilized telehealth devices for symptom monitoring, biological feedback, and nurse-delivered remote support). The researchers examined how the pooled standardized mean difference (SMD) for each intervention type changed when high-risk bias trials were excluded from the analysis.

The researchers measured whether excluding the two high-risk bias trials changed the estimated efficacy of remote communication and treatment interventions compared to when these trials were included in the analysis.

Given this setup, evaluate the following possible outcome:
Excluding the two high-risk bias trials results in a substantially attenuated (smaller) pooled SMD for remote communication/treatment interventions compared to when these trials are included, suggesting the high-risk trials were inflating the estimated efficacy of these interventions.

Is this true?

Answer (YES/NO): NO